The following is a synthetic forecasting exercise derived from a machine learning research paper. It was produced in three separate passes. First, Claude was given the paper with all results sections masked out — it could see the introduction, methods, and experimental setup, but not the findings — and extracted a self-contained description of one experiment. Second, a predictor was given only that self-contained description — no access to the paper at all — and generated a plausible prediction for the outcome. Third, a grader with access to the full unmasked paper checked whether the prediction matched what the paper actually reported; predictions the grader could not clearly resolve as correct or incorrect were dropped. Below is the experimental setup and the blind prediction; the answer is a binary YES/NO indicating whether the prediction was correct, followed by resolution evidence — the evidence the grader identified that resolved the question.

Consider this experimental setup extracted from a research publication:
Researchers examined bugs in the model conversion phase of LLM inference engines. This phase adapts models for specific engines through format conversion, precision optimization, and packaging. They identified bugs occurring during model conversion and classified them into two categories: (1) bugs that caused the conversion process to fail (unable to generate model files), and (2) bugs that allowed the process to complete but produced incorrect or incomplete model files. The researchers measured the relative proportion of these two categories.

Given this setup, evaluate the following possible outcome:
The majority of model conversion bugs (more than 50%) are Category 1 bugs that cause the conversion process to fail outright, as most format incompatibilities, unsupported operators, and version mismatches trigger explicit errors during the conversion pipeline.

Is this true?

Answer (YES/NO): YES